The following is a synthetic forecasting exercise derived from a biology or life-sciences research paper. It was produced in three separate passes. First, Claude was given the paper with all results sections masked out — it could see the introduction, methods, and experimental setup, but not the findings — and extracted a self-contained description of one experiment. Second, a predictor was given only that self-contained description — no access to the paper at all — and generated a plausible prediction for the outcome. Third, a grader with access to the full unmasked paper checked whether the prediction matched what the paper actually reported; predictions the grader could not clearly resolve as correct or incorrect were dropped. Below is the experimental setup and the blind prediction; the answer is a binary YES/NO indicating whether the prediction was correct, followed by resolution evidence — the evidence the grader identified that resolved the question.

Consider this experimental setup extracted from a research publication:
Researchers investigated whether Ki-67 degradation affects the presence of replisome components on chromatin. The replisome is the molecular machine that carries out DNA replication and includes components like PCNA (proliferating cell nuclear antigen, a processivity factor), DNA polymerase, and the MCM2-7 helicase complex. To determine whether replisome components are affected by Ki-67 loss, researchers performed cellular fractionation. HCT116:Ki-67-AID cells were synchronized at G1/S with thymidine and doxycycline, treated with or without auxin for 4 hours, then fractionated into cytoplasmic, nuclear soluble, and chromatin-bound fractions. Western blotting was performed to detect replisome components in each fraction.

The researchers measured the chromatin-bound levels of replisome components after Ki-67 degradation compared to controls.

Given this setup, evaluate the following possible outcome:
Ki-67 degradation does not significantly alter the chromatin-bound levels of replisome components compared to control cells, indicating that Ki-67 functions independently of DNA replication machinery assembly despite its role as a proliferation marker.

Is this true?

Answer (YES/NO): NO